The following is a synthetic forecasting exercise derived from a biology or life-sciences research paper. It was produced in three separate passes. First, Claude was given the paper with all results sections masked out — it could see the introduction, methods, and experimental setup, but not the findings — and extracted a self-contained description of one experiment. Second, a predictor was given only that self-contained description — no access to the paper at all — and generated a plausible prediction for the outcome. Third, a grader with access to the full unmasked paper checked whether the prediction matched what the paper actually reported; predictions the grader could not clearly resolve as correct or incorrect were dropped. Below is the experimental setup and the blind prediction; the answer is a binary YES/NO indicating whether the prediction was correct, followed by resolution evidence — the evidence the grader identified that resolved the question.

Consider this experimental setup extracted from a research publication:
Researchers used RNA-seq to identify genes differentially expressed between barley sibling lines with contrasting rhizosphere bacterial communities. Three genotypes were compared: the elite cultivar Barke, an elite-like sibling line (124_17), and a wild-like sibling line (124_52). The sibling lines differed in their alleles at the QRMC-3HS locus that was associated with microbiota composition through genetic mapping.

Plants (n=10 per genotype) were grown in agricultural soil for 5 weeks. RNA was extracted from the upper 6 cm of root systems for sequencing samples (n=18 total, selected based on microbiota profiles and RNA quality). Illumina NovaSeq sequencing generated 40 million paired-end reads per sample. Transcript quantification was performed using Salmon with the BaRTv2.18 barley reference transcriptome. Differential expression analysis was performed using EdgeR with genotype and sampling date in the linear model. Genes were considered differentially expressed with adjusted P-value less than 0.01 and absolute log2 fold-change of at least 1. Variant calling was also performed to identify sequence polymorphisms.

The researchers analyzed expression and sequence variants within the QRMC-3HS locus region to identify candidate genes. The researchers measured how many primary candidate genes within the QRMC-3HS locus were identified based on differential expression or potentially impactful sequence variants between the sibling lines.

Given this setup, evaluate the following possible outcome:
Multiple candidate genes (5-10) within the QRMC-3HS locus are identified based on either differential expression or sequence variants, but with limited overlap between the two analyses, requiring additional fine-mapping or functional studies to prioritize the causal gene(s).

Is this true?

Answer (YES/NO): NO